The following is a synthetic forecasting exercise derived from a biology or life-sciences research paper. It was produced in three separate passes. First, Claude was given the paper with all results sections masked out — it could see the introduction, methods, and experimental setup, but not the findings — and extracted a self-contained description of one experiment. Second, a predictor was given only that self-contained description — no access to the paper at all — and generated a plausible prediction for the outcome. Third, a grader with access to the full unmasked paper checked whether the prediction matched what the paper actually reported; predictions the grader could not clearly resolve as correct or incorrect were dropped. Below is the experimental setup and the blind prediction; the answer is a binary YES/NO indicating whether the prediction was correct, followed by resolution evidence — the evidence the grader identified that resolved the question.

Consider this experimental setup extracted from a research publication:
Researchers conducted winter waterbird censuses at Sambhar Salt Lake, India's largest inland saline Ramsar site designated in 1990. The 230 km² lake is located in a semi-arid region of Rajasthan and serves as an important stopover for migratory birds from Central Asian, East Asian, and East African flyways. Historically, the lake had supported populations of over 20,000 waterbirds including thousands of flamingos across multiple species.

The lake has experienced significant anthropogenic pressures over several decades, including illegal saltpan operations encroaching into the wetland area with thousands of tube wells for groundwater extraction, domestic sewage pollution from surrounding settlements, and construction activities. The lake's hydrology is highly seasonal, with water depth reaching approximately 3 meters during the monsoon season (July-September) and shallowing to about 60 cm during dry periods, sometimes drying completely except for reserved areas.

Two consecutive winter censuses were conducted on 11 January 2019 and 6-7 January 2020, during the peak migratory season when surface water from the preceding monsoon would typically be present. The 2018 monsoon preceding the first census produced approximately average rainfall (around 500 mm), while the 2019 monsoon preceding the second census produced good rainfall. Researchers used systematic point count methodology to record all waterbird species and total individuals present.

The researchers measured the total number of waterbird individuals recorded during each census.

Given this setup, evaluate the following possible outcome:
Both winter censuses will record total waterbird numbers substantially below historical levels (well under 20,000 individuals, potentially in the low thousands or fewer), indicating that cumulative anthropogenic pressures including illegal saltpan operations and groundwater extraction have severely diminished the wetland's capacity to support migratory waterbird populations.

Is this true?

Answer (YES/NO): NO